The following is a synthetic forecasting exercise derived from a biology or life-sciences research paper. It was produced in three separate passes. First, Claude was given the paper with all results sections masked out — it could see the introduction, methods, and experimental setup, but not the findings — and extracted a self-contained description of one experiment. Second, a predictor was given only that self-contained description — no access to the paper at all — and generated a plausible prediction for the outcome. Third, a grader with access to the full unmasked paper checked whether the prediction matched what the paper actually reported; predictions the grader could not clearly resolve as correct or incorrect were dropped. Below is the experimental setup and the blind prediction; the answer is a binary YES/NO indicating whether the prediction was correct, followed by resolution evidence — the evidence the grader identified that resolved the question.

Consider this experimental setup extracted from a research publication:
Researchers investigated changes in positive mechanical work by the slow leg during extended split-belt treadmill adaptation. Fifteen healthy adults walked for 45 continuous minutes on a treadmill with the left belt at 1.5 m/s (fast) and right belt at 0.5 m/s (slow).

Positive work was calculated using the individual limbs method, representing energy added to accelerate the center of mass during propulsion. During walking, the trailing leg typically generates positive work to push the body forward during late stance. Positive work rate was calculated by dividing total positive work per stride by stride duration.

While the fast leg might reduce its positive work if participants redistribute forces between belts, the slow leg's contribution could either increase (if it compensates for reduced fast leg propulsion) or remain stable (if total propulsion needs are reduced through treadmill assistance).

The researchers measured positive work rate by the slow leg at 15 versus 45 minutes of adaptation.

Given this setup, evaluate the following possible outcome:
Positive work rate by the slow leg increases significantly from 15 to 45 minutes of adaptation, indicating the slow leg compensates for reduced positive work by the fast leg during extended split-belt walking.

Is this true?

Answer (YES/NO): NO